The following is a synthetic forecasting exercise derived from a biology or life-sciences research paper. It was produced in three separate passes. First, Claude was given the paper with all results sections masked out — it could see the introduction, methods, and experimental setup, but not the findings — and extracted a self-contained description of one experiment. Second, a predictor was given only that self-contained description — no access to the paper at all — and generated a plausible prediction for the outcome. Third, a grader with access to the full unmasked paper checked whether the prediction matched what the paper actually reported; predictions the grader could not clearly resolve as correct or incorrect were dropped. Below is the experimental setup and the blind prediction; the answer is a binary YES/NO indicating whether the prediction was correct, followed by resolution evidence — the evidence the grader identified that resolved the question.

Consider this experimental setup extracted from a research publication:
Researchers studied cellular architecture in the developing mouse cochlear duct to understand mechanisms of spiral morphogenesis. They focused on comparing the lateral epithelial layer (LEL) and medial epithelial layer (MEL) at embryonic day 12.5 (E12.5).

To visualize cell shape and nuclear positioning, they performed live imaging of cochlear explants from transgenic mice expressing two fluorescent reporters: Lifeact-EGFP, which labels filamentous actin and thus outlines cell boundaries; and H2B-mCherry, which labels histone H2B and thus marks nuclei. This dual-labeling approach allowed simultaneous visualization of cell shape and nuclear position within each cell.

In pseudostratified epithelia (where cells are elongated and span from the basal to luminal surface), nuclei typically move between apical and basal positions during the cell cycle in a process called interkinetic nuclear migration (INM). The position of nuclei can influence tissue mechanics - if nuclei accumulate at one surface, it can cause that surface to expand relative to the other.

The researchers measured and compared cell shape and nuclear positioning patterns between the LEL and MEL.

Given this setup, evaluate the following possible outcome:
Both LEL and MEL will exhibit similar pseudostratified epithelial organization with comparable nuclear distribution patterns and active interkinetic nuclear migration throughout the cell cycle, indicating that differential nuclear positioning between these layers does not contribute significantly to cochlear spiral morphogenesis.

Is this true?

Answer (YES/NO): NO